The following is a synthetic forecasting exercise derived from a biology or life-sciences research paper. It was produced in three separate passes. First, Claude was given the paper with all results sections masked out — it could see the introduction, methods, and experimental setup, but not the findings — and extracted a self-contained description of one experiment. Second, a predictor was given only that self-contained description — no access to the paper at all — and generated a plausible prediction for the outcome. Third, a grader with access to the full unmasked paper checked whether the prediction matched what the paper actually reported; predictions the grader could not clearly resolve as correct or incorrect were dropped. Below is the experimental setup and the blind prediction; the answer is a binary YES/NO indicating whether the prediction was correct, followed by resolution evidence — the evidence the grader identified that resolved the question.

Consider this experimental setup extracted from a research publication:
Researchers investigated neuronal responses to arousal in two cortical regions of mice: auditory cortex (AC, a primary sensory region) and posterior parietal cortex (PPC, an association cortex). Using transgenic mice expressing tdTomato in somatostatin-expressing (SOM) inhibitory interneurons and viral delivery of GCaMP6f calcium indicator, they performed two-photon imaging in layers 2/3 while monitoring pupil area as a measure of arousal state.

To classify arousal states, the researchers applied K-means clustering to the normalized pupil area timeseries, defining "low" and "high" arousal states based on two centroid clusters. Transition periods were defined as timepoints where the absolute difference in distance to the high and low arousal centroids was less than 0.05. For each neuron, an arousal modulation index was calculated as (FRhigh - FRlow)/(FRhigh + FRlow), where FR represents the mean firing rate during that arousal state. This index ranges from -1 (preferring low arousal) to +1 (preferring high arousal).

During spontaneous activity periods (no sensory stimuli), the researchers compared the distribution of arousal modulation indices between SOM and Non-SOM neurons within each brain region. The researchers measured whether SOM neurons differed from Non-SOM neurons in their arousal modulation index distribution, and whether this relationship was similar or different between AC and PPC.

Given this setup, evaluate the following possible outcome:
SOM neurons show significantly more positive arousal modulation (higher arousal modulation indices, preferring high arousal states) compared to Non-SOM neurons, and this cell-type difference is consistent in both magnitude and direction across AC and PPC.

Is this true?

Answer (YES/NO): NO